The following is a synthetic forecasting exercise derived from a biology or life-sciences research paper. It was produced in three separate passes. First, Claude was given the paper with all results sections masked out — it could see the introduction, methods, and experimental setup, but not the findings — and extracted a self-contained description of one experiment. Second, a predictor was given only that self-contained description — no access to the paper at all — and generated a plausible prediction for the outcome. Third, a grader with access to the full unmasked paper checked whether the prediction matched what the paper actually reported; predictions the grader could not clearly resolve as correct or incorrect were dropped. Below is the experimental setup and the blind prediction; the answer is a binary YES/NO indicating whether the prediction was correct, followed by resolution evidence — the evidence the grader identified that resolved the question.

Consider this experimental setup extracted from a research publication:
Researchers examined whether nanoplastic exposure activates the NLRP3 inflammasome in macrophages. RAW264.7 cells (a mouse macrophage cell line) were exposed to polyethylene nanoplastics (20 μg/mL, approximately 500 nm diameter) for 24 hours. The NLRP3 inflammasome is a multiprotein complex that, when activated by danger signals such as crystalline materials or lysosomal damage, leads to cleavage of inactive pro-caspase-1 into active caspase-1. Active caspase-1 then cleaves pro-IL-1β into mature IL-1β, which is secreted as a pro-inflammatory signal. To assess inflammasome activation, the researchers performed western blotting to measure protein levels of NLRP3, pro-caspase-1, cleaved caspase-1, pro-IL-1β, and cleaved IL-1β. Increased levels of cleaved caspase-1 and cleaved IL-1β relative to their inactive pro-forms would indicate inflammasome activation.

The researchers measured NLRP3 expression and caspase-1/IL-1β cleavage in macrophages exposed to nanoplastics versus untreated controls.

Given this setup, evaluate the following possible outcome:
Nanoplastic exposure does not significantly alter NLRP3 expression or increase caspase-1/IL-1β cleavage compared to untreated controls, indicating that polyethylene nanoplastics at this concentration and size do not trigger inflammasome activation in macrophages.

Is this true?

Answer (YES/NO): NO